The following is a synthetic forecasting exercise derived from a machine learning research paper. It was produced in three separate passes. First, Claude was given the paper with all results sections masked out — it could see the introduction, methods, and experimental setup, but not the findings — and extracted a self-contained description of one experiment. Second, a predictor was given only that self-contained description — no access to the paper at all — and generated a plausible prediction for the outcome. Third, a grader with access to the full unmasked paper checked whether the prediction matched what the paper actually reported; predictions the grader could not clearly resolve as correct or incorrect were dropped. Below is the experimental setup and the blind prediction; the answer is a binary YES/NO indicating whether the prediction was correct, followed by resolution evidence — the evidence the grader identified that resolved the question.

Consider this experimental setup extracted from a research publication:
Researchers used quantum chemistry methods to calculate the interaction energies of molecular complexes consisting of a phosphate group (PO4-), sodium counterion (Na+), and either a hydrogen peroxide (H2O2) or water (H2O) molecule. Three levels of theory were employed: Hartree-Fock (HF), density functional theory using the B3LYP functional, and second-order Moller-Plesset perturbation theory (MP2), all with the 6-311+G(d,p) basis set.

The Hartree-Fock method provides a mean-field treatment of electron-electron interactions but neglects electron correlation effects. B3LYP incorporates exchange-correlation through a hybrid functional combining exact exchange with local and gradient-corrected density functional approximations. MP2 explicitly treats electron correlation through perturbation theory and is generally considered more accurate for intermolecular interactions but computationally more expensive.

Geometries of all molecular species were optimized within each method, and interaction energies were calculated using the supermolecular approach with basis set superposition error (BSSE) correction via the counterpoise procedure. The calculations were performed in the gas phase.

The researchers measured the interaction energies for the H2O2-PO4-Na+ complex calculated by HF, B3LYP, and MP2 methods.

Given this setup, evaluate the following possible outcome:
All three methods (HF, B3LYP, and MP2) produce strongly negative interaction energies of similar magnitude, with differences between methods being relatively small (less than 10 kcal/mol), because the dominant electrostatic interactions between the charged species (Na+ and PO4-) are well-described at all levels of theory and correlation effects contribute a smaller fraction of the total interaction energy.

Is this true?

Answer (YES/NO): YES